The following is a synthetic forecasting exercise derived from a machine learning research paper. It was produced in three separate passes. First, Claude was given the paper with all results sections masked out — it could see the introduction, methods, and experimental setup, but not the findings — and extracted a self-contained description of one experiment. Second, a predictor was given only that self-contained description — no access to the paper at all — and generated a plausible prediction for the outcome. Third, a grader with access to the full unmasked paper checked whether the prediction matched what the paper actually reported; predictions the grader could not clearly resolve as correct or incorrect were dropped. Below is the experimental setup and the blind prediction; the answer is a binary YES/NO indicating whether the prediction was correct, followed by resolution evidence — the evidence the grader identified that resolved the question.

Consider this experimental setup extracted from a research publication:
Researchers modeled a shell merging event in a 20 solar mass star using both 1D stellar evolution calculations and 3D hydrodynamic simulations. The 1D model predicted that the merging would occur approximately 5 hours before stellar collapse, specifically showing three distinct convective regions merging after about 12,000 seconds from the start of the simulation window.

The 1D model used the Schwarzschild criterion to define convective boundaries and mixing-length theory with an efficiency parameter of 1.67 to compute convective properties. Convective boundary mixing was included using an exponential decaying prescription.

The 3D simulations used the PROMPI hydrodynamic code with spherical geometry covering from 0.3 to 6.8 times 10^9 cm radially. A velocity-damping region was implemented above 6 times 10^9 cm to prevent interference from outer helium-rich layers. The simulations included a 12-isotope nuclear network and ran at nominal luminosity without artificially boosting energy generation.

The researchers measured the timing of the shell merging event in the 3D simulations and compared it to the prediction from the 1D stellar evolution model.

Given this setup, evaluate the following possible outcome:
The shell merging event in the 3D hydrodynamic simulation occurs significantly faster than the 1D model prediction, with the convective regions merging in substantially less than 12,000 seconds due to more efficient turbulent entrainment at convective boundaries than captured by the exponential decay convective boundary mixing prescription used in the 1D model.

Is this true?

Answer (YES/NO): YES